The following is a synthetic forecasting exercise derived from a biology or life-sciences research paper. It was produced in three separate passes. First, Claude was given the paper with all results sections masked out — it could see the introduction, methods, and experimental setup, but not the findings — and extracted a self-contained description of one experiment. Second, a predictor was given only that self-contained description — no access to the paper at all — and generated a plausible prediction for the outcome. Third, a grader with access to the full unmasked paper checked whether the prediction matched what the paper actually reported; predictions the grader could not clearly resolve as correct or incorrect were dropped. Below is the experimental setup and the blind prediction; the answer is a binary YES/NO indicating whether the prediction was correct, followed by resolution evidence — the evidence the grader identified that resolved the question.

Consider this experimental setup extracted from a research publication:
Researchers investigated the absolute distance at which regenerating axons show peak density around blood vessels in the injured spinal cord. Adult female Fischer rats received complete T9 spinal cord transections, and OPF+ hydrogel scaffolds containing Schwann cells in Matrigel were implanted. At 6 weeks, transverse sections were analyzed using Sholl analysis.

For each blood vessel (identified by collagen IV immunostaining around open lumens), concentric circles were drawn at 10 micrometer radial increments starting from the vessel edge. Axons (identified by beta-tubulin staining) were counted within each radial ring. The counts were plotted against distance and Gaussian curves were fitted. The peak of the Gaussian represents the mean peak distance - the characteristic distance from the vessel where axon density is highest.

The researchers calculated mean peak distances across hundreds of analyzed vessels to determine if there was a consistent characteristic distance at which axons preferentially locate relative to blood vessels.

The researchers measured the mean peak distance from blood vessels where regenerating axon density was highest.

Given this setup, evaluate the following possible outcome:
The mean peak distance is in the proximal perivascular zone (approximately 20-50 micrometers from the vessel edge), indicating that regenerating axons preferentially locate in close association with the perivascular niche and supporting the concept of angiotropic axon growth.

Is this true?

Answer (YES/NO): NO